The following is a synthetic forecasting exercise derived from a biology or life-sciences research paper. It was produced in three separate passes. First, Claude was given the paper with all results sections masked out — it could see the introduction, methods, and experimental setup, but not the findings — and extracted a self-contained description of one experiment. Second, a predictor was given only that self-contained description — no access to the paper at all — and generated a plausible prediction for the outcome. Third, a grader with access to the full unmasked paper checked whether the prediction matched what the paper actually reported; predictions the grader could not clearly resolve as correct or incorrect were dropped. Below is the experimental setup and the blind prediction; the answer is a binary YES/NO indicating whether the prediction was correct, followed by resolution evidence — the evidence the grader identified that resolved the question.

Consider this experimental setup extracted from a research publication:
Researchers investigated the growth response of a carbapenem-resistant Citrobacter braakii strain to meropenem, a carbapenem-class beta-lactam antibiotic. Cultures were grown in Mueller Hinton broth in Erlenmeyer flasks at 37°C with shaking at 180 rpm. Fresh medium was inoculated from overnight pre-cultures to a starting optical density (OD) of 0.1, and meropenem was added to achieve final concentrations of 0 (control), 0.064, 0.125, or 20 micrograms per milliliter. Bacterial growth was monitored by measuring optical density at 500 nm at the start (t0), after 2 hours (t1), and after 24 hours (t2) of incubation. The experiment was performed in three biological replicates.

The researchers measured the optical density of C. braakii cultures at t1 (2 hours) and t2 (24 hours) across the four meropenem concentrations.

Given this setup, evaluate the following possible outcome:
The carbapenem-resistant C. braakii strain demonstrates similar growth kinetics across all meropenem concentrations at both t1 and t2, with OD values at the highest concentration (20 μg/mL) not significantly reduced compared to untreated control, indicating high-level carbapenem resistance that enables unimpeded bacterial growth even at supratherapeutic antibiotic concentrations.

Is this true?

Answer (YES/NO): YES